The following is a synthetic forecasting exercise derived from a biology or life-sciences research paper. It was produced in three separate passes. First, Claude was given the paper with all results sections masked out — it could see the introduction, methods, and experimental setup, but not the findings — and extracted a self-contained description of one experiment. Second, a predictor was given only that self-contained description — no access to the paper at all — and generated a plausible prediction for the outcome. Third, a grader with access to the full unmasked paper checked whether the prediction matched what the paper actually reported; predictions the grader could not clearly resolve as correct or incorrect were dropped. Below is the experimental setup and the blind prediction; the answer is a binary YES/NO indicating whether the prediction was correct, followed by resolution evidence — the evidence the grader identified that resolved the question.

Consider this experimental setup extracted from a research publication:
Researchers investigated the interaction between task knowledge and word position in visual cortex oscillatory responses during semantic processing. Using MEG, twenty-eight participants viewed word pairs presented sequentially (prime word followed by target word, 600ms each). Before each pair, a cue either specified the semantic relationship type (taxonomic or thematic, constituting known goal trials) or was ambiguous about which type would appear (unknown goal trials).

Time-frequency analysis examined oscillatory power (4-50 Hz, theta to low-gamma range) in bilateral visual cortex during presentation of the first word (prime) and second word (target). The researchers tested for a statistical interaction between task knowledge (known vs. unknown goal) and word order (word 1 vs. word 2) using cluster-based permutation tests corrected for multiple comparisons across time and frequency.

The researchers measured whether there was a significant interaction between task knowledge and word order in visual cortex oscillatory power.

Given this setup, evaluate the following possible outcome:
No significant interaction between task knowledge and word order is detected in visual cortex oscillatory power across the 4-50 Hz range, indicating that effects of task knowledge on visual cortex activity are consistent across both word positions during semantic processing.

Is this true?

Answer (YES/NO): NO